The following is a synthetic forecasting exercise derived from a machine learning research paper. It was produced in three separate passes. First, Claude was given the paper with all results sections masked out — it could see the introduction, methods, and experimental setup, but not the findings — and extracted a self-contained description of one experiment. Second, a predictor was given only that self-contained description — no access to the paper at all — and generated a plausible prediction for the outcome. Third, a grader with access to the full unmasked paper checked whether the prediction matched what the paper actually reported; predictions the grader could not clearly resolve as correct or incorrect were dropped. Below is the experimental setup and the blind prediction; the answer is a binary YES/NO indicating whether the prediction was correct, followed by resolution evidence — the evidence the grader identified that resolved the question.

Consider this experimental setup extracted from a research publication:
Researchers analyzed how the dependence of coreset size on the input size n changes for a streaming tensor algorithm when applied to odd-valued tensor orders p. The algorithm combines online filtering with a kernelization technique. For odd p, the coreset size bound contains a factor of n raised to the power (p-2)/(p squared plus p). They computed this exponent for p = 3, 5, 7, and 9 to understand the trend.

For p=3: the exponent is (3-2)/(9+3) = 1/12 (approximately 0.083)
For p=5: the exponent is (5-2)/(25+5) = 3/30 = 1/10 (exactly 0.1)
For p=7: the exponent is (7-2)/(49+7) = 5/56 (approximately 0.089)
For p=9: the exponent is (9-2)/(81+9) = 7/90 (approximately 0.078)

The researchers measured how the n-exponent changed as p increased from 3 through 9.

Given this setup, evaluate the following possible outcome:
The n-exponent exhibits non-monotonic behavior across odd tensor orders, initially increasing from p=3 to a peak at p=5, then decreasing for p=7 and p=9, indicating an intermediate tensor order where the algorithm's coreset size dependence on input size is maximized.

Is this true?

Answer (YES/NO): YES